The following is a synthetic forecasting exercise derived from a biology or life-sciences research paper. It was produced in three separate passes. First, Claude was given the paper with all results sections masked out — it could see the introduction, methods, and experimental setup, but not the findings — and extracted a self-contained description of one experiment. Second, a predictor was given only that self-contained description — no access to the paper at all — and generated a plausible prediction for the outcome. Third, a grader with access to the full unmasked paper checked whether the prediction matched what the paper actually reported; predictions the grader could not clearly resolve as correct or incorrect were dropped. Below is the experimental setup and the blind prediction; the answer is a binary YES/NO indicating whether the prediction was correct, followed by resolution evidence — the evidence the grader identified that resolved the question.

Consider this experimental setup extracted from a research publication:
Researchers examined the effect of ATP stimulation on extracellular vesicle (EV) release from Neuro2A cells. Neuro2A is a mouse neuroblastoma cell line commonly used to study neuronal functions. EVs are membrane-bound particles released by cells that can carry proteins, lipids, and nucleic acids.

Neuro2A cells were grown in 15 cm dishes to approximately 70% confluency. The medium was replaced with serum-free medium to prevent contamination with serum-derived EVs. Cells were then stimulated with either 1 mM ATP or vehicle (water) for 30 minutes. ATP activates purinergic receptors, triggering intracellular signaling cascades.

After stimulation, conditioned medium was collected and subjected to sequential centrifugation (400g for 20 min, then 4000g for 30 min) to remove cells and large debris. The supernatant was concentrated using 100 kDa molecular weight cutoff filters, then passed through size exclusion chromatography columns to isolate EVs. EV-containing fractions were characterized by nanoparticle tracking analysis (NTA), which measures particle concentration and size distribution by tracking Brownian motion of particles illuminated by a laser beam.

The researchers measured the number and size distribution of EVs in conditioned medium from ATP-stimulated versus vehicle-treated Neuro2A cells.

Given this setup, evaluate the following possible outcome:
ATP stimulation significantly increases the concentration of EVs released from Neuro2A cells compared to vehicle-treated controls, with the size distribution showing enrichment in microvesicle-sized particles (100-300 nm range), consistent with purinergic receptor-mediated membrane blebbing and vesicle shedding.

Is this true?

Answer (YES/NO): NO